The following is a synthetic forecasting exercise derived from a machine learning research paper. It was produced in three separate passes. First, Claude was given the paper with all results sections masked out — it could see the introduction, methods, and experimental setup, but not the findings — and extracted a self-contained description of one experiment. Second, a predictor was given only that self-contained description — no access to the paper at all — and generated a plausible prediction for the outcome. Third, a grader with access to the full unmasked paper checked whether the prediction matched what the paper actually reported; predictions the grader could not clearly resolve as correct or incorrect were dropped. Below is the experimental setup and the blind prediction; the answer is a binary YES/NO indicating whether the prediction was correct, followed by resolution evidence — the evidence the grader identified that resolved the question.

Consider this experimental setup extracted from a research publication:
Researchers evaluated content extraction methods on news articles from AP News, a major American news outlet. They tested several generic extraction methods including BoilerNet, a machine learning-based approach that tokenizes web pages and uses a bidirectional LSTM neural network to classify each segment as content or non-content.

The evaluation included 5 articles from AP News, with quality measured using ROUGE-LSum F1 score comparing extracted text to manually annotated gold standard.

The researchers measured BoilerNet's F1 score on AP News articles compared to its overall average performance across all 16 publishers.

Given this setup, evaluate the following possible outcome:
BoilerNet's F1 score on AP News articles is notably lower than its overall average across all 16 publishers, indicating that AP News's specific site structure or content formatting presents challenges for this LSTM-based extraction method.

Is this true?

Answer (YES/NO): YES